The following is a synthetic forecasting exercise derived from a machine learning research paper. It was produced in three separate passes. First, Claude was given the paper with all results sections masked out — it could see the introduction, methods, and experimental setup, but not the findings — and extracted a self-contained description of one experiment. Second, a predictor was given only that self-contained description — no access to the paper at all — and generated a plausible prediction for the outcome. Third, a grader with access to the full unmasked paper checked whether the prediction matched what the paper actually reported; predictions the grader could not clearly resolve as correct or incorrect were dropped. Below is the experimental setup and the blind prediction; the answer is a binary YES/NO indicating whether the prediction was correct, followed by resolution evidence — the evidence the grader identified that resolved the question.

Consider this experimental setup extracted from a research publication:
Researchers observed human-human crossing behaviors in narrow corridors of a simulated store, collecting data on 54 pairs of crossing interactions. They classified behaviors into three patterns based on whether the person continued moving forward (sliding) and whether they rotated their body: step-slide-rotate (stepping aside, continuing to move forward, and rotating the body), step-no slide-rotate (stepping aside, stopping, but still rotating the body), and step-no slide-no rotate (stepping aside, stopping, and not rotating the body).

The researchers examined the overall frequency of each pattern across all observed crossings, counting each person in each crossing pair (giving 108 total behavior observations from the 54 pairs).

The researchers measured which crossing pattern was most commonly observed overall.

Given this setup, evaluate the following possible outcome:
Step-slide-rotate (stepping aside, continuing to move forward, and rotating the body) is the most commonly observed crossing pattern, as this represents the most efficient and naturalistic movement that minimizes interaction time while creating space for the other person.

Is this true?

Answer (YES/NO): YES